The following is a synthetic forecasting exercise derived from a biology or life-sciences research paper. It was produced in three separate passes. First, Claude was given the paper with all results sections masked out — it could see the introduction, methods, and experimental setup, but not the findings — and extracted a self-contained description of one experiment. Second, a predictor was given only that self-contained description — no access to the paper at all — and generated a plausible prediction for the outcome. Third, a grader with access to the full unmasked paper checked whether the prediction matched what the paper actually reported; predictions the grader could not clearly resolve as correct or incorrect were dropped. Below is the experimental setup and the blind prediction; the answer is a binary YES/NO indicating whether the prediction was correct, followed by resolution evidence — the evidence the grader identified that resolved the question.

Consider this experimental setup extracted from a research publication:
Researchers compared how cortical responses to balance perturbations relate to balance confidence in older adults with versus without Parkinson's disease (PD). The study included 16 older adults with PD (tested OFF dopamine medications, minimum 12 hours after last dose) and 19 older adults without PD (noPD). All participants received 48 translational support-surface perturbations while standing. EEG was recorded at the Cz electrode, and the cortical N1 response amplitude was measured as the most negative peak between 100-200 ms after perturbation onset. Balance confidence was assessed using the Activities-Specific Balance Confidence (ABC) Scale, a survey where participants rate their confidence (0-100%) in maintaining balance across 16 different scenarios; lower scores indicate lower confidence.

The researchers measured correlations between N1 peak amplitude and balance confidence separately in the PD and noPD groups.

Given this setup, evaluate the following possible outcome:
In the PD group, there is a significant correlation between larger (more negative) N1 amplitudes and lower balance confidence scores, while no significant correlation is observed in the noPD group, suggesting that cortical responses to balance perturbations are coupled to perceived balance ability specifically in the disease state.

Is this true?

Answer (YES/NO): NO